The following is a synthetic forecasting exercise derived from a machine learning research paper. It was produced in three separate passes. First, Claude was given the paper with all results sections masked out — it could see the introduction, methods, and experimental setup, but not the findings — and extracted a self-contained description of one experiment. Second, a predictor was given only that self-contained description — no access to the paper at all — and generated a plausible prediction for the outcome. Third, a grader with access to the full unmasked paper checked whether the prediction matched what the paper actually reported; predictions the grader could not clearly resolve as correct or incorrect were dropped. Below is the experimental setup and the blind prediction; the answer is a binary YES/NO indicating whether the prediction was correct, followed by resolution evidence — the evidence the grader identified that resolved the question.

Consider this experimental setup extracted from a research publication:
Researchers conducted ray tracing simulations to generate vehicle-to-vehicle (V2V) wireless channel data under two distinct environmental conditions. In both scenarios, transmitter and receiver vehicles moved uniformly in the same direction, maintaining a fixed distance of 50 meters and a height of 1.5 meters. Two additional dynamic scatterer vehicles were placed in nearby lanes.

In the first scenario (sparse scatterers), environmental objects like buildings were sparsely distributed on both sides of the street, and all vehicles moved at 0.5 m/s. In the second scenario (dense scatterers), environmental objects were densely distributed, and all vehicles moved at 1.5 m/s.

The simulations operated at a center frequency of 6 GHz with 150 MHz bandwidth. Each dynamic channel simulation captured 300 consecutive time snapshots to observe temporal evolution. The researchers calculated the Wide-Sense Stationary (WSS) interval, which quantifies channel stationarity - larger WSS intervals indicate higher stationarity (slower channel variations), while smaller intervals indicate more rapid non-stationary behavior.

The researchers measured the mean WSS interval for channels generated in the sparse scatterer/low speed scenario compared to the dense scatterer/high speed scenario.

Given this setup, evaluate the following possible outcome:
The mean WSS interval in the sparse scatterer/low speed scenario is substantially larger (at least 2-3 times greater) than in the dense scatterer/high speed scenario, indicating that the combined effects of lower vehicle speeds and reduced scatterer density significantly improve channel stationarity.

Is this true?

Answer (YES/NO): YES